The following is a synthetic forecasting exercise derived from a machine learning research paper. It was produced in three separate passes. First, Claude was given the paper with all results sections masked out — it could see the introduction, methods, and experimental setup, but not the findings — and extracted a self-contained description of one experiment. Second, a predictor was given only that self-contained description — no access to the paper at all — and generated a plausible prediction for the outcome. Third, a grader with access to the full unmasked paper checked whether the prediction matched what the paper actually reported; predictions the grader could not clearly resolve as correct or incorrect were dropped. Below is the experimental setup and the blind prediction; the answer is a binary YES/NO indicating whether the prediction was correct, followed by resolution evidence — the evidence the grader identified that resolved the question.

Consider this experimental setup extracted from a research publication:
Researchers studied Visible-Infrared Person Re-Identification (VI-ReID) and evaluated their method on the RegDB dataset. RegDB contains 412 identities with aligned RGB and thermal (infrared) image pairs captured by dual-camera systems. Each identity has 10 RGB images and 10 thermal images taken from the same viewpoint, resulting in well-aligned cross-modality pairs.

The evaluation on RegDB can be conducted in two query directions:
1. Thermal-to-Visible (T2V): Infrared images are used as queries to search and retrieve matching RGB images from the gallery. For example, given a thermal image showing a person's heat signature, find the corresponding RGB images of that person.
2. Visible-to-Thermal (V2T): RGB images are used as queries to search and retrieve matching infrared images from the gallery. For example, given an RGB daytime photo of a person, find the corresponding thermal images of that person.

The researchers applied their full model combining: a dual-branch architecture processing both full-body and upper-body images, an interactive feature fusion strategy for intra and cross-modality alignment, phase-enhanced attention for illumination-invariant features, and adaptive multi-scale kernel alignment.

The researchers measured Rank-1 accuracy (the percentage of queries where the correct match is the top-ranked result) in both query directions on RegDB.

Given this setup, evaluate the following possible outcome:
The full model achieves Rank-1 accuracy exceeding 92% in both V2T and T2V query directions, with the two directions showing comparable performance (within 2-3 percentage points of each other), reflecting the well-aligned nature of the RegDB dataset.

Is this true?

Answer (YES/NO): NO